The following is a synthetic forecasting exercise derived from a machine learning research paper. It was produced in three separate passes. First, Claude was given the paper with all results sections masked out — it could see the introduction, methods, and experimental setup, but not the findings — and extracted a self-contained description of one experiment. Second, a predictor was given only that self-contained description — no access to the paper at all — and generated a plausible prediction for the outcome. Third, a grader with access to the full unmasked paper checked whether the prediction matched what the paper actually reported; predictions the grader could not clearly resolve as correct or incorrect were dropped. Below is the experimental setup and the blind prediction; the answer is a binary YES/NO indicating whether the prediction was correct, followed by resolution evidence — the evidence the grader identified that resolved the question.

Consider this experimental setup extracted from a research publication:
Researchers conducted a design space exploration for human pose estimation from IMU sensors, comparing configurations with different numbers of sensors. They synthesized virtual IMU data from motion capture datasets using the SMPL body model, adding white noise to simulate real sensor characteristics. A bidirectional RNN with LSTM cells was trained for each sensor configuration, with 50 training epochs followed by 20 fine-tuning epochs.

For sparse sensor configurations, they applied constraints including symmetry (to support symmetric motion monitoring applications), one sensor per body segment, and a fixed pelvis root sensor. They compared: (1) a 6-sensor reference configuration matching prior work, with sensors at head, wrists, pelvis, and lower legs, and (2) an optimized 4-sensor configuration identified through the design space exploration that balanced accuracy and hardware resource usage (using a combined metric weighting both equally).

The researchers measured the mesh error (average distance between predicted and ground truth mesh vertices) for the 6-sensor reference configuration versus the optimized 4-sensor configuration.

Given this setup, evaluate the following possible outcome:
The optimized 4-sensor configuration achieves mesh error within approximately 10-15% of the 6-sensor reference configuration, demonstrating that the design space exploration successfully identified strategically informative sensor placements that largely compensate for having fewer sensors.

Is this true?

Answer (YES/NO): NO